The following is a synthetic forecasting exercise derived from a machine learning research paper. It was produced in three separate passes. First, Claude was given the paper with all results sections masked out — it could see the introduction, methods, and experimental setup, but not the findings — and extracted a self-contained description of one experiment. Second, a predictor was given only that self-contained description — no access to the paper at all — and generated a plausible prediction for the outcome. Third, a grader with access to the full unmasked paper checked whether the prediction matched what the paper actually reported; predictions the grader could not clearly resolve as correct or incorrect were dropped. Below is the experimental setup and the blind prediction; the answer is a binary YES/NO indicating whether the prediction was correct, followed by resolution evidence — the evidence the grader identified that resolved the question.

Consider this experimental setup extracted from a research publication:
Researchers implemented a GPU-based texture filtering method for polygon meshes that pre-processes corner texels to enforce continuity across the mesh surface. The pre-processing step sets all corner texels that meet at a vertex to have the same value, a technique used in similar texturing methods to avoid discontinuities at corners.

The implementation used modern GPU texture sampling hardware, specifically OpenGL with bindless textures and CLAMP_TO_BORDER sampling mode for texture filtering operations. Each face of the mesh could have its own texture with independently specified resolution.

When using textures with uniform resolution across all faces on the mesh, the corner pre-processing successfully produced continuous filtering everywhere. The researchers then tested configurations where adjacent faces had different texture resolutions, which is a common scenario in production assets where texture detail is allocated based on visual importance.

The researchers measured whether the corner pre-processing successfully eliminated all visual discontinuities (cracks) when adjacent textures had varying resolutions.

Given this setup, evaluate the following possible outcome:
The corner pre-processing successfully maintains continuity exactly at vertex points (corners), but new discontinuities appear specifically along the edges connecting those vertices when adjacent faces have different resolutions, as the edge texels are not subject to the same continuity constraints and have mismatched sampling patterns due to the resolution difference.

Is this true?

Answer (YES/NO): NO